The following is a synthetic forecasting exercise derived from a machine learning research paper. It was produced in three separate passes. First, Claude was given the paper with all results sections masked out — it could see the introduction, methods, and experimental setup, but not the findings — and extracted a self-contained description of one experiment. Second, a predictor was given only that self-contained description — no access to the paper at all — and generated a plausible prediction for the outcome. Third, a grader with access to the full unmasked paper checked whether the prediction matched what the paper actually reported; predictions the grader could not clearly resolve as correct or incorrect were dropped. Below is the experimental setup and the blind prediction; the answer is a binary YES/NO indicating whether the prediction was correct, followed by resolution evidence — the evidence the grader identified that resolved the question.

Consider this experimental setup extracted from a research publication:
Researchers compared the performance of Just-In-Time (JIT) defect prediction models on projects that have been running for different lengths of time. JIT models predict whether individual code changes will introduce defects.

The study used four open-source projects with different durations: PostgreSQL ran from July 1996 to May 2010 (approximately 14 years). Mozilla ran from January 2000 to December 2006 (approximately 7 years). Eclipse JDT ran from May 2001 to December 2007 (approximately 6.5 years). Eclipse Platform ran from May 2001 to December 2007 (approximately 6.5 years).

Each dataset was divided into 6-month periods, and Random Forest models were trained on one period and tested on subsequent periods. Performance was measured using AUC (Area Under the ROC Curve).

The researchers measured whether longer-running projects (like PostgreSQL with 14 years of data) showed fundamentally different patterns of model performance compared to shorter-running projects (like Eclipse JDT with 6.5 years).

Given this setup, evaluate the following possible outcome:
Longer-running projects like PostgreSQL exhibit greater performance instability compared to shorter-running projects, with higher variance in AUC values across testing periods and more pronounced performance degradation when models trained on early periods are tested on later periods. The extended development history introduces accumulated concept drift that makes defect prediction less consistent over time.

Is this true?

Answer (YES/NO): NO